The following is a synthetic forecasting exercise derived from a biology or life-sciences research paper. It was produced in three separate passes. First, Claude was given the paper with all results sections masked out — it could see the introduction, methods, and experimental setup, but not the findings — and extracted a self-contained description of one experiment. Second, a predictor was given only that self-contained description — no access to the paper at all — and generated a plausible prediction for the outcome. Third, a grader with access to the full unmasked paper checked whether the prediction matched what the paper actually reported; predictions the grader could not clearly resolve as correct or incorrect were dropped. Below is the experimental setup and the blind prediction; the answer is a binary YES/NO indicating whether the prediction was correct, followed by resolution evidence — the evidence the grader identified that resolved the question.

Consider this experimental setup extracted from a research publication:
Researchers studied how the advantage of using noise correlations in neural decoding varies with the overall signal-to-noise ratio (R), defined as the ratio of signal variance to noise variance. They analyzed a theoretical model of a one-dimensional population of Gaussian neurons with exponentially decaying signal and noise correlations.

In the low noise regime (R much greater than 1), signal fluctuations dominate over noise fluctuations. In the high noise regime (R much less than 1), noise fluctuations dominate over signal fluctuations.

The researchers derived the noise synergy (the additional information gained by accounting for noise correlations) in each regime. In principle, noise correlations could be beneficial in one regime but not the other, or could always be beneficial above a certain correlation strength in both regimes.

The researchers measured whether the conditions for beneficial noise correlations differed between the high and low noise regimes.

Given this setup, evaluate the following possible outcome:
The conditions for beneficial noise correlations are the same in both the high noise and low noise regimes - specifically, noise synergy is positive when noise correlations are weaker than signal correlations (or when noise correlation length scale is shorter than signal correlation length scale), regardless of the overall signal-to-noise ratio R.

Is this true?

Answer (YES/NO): NO